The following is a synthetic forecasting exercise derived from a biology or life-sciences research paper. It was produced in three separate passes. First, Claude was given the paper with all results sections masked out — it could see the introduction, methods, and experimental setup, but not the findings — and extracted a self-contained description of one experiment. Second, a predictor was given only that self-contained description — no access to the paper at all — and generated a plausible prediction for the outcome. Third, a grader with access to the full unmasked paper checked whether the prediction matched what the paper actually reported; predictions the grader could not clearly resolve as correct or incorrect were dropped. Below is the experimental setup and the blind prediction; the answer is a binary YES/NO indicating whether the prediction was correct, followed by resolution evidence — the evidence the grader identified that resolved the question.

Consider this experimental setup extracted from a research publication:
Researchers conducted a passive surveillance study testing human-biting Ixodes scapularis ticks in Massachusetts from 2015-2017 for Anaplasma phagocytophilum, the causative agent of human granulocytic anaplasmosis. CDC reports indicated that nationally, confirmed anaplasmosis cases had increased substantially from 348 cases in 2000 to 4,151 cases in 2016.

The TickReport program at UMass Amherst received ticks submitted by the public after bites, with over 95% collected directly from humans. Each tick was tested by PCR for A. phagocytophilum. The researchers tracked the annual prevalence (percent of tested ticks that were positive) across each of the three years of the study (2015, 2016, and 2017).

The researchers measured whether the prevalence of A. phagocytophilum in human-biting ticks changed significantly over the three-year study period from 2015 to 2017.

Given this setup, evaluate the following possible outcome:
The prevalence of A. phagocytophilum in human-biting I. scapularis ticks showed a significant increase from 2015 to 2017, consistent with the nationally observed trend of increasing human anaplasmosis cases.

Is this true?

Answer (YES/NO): NO